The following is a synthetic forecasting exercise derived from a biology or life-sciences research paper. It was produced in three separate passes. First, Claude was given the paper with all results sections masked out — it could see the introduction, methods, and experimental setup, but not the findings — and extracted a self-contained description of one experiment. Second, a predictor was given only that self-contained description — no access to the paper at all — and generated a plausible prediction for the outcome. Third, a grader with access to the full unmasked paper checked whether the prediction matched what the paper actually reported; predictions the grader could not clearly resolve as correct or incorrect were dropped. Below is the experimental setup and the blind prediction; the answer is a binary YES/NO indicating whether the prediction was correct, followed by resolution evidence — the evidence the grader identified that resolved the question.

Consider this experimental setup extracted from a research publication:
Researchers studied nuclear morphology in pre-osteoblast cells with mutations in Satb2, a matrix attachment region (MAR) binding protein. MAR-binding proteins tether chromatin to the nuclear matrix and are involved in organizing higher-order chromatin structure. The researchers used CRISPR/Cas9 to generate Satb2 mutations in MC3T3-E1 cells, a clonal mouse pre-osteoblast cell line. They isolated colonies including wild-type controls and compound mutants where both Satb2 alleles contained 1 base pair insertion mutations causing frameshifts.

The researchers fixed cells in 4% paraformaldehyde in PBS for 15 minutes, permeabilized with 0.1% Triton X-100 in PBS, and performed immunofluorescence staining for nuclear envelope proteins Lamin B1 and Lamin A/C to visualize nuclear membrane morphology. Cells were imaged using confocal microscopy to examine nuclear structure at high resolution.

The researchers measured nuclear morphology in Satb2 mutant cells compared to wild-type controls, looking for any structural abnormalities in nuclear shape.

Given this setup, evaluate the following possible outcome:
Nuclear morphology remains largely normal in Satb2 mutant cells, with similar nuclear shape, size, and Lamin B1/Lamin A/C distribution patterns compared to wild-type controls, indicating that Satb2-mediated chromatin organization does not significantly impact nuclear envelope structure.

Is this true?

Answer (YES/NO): NO